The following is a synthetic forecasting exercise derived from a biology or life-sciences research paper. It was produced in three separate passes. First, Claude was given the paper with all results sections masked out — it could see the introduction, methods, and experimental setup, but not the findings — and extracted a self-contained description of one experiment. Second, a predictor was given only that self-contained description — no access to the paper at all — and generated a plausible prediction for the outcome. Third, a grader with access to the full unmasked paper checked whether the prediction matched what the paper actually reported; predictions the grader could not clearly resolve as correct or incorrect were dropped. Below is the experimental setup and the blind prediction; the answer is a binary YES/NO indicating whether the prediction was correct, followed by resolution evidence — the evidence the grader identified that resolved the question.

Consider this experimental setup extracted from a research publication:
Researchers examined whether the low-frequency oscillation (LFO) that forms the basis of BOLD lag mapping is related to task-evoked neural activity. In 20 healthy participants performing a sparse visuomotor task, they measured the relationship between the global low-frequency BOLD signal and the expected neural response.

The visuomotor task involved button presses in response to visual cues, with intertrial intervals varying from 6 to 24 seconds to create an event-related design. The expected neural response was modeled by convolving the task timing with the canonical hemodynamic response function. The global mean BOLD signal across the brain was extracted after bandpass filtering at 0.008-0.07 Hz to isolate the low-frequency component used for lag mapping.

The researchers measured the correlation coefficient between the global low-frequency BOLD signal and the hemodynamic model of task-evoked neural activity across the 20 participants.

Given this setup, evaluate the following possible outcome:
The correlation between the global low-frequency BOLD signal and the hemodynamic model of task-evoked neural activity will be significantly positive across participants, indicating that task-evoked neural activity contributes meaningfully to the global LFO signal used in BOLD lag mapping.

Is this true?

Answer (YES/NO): NO